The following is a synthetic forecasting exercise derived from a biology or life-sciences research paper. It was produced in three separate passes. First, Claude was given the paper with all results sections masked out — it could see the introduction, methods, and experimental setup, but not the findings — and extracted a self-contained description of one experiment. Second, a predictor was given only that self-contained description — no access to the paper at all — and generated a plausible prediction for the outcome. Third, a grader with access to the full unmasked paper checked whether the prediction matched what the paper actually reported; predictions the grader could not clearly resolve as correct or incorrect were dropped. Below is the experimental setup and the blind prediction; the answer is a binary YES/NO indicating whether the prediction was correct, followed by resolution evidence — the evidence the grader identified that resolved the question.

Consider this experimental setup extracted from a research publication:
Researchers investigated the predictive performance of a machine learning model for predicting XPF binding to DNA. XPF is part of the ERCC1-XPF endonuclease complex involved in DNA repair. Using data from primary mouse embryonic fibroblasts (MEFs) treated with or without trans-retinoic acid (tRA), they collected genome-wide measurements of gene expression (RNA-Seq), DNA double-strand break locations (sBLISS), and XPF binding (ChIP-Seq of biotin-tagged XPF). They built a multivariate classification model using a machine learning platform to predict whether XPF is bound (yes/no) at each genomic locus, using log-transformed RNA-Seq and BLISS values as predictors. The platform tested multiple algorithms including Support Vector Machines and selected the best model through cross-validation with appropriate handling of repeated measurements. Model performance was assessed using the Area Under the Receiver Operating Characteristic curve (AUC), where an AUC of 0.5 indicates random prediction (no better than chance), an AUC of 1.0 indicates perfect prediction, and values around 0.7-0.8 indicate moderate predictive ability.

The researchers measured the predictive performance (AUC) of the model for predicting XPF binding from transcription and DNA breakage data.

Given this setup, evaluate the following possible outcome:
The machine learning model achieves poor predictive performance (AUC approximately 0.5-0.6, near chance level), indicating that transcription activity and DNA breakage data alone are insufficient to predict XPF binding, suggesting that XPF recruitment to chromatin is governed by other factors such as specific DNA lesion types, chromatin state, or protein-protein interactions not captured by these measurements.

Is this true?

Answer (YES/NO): NO